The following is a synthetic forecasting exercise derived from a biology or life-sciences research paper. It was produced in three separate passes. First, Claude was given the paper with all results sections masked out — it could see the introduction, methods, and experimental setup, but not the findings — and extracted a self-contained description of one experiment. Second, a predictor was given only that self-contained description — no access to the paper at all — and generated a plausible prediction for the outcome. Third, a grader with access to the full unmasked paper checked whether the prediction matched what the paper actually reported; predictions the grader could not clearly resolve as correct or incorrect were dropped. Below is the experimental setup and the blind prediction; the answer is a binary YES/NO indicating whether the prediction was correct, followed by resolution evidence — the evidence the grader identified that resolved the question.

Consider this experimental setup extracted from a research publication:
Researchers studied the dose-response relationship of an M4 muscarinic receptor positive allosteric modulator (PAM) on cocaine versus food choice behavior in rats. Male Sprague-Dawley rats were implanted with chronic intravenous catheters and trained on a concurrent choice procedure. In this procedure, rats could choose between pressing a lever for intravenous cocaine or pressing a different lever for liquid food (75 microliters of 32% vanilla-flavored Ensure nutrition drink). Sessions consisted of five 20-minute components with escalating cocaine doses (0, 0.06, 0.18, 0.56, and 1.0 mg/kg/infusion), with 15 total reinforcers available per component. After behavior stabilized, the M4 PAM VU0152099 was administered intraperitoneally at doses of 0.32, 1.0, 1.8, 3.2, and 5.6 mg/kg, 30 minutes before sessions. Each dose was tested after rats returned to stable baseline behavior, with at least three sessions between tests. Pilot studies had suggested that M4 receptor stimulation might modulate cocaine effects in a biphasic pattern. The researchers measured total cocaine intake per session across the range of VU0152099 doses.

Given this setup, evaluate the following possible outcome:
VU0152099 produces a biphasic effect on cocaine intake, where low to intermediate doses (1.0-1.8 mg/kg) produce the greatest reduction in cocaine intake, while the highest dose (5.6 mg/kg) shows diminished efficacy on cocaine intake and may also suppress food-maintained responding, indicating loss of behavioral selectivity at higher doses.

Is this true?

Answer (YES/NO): NO